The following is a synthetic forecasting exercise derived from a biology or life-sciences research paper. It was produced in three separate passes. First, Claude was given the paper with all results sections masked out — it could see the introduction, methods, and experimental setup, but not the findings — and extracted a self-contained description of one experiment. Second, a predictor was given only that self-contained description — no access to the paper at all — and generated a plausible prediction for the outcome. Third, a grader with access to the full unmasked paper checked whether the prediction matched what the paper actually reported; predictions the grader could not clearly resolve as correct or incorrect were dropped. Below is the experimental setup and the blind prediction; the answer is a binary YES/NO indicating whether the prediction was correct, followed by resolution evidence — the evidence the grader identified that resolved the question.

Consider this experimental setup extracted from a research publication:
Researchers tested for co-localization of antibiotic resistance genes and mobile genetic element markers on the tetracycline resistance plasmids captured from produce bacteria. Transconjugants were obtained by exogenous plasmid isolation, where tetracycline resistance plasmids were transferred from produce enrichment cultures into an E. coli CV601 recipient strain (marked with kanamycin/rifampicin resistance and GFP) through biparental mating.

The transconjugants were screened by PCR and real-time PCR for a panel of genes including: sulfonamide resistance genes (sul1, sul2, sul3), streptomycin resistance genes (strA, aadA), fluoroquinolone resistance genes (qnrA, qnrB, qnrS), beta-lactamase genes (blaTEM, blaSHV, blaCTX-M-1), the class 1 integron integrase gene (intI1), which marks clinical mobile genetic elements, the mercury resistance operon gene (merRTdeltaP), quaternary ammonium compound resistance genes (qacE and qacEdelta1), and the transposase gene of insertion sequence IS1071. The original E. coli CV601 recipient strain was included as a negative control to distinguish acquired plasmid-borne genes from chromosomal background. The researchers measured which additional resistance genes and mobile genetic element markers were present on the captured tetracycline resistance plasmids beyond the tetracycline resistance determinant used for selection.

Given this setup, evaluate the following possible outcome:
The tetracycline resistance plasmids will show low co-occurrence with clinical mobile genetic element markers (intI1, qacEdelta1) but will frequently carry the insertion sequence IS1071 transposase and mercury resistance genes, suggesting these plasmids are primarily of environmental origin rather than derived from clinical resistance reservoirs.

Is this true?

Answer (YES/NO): NO